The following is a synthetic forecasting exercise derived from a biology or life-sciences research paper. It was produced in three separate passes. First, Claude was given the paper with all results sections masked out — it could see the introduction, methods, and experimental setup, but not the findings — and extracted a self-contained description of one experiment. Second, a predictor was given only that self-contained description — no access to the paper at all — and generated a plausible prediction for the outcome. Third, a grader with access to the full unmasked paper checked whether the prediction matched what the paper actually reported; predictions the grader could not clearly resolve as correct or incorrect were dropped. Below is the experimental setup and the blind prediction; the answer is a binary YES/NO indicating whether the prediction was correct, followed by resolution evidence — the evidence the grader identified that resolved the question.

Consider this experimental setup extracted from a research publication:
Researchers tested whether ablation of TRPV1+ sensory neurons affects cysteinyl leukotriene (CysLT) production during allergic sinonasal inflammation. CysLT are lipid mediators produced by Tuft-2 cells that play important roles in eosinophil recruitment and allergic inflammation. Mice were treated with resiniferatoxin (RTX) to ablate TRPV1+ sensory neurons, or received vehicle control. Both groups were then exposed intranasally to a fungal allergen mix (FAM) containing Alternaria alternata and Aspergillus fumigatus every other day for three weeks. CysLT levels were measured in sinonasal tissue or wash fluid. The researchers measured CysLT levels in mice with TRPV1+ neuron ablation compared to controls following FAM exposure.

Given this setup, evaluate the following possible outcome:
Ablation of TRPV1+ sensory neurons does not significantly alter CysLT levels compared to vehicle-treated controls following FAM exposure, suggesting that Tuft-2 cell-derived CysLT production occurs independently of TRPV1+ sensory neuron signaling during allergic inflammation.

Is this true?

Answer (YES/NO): NO